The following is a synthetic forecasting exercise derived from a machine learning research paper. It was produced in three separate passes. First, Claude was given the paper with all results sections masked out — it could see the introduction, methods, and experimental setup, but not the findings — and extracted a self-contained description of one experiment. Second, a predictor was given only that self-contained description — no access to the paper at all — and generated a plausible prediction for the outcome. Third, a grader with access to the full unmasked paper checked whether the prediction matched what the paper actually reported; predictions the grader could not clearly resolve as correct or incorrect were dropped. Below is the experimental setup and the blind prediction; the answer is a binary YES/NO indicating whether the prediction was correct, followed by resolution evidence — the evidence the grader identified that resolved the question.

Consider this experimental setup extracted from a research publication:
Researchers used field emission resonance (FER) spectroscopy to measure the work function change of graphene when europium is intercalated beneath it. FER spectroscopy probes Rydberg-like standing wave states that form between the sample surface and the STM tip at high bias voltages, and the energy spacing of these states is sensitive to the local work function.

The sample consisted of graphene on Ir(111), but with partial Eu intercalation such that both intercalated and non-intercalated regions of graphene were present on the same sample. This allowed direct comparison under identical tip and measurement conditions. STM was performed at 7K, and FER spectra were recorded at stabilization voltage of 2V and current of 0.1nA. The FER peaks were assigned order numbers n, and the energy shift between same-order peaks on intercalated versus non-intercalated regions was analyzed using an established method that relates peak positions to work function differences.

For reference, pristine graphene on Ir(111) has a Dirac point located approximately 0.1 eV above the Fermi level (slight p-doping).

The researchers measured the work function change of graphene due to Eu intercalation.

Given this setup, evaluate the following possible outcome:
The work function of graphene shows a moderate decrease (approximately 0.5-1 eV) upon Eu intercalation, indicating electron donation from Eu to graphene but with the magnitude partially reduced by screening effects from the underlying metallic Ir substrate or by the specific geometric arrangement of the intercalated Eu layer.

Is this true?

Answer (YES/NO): NO